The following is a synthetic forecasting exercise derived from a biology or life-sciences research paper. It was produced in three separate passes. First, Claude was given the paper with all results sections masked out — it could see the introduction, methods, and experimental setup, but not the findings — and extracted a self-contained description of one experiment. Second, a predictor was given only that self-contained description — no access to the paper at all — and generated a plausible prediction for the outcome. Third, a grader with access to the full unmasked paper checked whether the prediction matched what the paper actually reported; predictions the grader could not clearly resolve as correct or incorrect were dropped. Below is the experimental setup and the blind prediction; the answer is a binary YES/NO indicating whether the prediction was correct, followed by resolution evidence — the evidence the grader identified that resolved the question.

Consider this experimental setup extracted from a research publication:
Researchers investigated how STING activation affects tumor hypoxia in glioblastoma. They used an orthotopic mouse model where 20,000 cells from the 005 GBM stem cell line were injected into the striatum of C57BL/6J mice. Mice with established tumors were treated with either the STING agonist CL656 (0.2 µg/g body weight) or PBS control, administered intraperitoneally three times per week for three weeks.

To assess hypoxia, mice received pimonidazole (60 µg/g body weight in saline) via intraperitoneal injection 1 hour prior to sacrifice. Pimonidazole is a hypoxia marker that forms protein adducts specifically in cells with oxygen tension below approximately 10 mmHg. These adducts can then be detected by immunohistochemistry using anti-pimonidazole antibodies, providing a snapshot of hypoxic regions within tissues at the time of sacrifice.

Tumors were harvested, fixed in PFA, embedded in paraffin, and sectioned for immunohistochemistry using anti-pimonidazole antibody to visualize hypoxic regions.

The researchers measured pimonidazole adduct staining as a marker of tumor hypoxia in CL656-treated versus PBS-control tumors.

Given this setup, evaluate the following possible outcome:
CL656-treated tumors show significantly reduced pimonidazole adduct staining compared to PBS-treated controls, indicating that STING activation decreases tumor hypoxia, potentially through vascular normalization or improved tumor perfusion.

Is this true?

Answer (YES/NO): NO